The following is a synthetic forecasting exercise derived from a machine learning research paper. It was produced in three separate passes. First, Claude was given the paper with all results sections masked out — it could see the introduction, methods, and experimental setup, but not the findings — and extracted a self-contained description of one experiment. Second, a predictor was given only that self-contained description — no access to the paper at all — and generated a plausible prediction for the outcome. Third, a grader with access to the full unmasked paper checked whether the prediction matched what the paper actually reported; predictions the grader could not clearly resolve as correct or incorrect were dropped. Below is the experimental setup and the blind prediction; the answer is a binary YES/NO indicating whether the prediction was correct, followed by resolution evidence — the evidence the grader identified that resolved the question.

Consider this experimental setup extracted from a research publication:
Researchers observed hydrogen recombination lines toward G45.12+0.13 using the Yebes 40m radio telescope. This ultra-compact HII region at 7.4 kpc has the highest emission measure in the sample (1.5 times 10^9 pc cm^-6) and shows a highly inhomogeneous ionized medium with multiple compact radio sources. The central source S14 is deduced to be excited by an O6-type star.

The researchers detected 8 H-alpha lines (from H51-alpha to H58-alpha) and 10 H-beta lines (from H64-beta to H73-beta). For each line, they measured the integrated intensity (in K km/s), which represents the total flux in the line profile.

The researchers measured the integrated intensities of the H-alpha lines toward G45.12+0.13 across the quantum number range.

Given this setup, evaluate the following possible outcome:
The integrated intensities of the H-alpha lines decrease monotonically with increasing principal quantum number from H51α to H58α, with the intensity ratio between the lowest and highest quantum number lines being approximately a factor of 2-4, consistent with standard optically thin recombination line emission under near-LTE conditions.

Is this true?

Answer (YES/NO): NO